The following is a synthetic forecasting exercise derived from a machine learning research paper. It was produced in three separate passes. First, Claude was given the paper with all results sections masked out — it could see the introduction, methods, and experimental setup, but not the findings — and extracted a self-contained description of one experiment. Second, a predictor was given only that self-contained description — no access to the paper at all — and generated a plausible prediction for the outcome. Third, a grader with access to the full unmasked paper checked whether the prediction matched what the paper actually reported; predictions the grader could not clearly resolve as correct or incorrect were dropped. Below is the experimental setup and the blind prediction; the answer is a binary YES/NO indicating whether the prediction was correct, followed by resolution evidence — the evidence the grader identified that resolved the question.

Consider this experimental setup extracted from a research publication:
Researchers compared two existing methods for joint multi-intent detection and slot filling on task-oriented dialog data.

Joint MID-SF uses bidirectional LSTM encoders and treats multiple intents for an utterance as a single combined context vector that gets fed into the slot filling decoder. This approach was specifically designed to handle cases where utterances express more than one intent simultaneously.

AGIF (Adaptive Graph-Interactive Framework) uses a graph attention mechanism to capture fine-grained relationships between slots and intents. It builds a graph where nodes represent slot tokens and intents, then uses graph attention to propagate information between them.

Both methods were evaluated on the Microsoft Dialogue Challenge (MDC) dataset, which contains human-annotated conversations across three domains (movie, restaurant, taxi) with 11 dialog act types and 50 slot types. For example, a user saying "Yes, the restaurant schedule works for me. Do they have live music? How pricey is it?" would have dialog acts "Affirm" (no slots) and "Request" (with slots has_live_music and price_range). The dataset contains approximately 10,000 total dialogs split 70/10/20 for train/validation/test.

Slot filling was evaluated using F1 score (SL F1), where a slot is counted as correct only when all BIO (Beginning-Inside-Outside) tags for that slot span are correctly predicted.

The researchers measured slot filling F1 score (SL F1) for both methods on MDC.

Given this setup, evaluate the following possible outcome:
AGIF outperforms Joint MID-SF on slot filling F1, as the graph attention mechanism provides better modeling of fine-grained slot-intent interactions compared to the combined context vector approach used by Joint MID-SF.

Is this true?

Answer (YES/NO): YES